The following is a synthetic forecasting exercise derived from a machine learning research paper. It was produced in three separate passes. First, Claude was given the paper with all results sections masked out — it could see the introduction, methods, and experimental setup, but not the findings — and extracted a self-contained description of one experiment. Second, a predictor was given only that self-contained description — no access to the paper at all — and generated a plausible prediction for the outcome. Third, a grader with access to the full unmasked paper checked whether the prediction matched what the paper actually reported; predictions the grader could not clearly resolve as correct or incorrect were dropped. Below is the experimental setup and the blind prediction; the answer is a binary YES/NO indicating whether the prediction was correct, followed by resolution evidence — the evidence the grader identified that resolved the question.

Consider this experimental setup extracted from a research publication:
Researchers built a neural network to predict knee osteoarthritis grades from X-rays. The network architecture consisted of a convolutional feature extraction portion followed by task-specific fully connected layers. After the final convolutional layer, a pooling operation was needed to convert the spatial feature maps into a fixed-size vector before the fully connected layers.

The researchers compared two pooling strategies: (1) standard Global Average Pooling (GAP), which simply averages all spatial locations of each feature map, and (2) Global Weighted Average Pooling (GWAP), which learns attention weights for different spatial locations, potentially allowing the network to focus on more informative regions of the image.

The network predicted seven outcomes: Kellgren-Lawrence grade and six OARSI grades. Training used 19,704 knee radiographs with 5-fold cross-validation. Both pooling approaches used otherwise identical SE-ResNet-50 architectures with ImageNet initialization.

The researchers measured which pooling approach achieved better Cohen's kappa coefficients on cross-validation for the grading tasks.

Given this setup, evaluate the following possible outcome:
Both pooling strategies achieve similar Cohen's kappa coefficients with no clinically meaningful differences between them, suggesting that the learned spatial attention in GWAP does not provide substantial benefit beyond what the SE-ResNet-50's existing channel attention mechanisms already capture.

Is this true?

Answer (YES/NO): YES